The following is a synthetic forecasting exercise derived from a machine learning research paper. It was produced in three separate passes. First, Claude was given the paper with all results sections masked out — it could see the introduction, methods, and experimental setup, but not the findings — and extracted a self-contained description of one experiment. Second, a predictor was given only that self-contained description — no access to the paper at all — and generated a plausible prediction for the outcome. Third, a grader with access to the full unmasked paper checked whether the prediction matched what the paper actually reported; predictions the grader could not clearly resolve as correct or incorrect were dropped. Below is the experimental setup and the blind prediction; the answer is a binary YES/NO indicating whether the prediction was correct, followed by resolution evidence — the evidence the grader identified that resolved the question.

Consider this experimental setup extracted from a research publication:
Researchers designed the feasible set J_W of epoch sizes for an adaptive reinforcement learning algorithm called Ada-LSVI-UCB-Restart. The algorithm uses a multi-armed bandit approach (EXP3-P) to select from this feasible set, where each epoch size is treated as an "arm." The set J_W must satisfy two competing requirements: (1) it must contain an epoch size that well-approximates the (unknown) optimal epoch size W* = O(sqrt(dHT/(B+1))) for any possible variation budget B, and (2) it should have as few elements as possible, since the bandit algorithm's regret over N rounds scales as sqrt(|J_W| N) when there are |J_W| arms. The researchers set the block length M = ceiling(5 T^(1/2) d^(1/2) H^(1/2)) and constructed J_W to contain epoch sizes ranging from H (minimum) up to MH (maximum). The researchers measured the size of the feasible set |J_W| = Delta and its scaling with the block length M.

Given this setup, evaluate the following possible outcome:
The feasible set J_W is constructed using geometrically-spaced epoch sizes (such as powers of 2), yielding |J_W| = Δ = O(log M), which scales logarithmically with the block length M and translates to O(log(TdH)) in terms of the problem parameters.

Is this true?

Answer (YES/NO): YES